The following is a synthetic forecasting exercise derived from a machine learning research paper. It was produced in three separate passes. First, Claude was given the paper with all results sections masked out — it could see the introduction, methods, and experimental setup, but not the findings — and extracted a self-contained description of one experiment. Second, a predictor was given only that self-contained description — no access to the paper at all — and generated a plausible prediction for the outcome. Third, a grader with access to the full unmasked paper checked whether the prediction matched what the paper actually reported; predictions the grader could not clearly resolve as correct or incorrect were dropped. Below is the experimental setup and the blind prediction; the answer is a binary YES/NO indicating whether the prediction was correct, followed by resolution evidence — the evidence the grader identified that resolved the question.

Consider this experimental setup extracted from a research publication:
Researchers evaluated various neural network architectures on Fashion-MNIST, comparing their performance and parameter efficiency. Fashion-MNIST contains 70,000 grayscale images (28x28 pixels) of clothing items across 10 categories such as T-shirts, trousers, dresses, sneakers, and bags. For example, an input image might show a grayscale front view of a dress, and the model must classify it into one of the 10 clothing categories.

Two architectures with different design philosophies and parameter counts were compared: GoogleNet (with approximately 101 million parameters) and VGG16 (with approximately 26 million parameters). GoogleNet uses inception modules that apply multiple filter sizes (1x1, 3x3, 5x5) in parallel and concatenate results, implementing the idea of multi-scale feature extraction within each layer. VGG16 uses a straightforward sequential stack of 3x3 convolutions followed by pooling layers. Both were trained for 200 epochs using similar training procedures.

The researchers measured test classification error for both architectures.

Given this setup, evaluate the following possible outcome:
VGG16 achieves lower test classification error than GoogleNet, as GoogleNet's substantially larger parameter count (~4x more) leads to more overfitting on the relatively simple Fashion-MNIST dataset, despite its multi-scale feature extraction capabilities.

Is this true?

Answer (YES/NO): NO